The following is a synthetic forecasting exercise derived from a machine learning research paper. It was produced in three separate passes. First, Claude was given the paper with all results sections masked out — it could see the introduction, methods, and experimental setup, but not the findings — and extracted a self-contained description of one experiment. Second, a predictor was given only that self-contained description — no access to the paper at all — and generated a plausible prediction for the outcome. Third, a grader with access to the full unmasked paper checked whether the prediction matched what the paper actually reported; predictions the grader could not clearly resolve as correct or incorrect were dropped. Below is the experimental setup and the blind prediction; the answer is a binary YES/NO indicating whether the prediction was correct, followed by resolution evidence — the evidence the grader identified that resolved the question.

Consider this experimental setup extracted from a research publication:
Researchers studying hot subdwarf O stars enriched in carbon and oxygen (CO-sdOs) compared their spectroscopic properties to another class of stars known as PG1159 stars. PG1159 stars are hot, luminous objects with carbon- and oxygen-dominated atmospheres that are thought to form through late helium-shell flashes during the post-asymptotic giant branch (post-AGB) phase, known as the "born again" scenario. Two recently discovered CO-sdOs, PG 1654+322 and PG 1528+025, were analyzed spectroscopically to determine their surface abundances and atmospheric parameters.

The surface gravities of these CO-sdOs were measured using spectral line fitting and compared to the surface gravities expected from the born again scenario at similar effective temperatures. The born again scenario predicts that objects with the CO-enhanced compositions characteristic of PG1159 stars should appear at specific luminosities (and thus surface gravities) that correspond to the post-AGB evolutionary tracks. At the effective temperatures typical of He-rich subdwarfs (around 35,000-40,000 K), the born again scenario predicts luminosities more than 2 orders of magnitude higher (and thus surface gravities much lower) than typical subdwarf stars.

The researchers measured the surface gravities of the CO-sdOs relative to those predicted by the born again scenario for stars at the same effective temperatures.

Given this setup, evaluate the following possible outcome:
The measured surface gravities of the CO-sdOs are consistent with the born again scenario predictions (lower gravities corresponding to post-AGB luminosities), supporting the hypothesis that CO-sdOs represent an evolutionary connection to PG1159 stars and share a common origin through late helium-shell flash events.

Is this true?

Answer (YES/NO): NO